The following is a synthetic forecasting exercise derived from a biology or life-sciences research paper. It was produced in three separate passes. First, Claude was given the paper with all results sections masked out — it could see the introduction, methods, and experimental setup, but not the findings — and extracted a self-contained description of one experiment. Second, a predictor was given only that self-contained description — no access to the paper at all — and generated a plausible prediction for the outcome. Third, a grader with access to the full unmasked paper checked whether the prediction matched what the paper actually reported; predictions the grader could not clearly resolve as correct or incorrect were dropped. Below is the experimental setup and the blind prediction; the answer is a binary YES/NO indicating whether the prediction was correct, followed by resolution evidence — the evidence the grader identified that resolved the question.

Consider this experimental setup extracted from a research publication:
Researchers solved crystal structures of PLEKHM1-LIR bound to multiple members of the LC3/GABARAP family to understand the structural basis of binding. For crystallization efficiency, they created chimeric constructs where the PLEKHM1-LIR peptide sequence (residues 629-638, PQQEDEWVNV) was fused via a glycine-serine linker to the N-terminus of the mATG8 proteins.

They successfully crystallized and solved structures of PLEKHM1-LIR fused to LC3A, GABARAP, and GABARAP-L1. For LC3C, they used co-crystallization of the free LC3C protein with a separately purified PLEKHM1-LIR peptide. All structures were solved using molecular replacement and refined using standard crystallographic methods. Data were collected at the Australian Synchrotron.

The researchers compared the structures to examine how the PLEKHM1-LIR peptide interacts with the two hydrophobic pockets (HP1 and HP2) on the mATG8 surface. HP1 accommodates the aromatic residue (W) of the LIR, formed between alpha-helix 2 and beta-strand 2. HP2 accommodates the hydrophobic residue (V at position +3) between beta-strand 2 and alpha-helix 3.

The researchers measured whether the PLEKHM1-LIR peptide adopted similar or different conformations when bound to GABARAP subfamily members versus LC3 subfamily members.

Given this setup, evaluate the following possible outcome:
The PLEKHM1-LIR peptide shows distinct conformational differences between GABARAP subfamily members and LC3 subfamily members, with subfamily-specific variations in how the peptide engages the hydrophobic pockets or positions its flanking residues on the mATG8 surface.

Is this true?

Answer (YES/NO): NO